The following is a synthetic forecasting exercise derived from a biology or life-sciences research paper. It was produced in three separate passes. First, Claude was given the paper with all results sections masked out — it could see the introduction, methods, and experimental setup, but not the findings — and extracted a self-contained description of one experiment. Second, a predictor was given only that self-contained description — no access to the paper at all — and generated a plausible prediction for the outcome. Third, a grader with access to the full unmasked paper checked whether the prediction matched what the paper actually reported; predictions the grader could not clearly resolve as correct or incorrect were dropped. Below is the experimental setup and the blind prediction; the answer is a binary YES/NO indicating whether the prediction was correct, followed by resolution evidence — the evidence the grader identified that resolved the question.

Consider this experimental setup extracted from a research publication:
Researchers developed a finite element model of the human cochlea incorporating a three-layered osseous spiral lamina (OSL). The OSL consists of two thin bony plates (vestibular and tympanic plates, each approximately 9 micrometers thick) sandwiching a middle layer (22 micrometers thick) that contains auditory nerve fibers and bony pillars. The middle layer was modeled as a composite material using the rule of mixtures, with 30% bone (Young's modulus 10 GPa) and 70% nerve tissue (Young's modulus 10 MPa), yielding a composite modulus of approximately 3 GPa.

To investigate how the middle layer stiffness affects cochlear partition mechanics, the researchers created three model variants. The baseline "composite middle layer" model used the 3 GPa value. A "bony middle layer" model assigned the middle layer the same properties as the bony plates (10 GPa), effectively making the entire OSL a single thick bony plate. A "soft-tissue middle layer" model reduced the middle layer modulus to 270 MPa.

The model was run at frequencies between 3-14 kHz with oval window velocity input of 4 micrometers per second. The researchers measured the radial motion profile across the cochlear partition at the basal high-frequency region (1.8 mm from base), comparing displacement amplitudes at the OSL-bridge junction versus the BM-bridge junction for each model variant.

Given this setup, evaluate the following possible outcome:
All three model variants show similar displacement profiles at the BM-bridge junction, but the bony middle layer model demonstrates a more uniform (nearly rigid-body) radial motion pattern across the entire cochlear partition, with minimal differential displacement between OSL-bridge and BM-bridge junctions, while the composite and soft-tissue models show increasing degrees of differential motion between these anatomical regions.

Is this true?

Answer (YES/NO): NO